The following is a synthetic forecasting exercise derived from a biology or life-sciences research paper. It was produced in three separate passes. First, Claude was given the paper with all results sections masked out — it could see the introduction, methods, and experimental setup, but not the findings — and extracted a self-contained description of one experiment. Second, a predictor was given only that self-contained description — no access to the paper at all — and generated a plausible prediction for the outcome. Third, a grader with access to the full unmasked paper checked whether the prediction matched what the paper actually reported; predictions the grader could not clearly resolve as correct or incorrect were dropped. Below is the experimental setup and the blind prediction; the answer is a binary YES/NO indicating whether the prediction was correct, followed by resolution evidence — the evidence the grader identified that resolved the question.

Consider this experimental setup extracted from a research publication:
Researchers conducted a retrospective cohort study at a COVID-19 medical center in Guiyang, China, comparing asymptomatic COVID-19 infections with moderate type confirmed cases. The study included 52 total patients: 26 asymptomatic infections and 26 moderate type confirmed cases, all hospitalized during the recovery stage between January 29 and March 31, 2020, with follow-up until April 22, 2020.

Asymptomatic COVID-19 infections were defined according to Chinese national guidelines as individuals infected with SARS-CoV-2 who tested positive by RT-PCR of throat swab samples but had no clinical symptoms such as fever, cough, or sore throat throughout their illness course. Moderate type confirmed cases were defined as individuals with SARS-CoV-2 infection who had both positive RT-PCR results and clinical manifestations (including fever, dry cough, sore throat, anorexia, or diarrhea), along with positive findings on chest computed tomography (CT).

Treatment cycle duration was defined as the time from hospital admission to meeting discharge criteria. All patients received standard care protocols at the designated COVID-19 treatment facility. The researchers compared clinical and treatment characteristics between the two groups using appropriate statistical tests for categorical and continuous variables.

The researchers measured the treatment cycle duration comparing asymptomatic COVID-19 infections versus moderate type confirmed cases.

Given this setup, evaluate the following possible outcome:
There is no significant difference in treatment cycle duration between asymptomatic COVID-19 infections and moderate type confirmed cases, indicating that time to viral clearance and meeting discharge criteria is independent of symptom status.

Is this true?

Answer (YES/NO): NO